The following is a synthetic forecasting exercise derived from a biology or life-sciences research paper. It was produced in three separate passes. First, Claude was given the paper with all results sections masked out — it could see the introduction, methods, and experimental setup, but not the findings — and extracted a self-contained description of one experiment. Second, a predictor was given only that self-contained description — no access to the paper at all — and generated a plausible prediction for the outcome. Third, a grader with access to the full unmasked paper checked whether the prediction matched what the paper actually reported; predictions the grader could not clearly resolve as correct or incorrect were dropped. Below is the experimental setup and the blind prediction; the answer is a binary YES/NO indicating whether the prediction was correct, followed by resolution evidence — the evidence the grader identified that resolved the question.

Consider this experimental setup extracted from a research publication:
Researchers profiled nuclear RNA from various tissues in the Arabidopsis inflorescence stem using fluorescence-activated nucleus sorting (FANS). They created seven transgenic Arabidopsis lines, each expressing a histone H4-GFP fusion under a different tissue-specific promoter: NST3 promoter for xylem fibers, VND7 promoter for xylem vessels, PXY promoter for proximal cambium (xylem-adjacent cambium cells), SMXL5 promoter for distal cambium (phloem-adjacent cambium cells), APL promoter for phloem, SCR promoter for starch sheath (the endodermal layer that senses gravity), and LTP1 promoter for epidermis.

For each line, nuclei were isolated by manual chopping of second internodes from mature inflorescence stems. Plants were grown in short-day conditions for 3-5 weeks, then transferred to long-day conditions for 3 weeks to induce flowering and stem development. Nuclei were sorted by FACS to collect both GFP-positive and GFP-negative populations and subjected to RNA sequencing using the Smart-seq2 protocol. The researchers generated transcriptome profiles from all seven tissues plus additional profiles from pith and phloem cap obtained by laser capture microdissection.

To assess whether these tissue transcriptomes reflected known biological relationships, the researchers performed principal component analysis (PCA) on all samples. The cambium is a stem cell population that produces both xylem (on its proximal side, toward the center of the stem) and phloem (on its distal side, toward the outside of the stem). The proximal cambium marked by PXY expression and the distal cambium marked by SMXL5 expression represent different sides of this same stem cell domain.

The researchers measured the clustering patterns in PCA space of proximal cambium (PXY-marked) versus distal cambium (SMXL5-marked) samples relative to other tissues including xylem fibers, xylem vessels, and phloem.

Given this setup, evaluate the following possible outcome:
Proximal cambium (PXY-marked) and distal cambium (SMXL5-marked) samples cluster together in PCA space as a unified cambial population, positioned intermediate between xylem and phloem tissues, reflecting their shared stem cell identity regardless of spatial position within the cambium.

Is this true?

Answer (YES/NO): NO